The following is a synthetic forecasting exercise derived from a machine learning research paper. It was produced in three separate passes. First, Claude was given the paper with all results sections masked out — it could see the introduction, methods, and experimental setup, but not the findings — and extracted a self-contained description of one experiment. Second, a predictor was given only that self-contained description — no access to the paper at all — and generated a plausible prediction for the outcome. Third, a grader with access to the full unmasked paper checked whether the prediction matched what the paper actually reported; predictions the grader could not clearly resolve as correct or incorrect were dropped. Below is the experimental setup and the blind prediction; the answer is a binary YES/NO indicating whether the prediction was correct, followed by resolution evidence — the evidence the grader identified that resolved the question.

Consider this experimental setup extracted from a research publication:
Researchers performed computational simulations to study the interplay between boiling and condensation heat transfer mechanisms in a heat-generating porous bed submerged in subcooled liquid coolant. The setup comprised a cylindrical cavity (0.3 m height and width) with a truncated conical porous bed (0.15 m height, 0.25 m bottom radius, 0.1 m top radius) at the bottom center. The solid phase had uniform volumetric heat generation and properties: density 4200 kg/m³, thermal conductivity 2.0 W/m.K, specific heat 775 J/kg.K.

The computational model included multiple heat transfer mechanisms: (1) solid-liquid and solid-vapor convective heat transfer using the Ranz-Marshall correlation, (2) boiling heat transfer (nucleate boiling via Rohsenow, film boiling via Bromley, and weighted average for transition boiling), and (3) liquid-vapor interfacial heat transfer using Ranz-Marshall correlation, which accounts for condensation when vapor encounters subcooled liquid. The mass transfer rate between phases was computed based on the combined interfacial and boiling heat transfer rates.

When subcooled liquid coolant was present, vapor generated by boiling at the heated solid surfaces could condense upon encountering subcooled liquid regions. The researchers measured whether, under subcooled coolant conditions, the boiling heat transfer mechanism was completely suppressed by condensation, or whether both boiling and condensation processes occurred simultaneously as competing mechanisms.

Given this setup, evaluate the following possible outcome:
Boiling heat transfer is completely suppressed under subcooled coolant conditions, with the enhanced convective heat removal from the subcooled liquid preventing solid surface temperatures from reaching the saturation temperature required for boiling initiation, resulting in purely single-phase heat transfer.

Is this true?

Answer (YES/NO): NO